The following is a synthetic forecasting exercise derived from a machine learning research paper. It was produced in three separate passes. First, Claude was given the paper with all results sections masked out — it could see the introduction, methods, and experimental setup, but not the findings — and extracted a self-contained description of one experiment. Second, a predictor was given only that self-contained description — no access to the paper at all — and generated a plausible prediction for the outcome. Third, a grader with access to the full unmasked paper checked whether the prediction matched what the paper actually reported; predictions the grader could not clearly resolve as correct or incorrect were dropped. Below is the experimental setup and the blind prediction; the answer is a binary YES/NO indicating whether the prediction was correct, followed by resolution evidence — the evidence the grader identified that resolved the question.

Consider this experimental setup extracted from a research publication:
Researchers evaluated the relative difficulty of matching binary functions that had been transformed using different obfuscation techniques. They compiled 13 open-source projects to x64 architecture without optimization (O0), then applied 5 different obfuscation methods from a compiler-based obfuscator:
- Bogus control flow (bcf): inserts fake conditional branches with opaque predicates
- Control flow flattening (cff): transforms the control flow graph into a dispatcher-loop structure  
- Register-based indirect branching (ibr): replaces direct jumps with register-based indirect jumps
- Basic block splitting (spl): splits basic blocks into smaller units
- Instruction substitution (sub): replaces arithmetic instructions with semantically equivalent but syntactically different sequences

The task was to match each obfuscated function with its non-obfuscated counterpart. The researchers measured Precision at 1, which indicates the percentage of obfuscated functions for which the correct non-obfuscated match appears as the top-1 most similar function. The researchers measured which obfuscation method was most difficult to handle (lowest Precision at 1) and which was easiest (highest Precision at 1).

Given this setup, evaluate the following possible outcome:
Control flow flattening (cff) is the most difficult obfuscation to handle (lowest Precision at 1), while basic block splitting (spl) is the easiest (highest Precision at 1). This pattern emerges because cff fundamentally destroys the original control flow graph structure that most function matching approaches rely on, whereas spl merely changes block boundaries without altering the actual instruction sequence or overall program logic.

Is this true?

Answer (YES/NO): NO